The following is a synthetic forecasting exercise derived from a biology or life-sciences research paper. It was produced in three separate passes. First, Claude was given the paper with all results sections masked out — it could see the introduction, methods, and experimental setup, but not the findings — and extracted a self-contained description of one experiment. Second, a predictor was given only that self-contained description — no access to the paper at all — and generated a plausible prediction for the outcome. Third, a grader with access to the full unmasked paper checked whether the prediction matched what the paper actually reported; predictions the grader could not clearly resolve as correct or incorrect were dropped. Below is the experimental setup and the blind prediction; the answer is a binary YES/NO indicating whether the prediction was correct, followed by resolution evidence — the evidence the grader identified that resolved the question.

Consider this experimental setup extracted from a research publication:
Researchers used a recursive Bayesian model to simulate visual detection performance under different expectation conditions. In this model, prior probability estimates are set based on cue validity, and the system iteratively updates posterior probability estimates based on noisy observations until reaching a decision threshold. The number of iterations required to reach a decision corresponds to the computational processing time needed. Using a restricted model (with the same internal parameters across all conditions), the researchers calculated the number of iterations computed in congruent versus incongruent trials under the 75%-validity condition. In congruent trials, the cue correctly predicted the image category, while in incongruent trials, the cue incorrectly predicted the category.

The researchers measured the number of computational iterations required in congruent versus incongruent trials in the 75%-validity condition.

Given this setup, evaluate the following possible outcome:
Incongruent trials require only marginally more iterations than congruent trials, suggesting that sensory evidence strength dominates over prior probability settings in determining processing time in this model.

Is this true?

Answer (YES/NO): NO